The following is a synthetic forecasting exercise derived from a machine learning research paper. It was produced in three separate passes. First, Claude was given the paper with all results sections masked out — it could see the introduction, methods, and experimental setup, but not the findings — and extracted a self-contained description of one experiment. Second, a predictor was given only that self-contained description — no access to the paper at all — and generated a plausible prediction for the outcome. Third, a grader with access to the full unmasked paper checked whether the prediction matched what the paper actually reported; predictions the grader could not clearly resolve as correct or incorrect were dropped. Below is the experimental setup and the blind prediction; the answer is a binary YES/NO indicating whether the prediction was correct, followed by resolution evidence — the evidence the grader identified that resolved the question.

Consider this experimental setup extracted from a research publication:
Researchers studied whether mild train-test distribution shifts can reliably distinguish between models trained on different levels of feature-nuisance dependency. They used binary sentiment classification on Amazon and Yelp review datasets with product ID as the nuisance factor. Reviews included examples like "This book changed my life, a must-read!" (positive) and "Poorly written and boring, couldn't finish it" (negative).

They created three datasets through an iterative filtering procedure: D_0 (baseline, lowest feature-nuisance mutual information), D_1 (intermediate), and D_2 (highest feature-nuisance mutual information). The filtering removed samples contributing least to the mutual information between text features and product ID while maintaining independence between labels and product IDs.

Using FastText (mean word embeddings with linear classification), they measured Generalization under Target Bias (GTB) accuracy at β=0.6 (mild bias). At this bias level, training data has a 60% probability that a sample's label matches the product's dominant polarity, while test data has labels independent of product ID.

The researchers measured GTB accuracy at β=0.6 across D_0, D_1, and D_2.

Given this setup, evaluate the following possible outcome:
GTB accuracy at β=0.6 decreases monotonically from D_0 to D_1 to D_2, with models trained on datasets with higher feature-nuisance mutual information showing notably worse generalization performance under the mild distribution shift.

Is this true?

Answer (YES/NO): NO